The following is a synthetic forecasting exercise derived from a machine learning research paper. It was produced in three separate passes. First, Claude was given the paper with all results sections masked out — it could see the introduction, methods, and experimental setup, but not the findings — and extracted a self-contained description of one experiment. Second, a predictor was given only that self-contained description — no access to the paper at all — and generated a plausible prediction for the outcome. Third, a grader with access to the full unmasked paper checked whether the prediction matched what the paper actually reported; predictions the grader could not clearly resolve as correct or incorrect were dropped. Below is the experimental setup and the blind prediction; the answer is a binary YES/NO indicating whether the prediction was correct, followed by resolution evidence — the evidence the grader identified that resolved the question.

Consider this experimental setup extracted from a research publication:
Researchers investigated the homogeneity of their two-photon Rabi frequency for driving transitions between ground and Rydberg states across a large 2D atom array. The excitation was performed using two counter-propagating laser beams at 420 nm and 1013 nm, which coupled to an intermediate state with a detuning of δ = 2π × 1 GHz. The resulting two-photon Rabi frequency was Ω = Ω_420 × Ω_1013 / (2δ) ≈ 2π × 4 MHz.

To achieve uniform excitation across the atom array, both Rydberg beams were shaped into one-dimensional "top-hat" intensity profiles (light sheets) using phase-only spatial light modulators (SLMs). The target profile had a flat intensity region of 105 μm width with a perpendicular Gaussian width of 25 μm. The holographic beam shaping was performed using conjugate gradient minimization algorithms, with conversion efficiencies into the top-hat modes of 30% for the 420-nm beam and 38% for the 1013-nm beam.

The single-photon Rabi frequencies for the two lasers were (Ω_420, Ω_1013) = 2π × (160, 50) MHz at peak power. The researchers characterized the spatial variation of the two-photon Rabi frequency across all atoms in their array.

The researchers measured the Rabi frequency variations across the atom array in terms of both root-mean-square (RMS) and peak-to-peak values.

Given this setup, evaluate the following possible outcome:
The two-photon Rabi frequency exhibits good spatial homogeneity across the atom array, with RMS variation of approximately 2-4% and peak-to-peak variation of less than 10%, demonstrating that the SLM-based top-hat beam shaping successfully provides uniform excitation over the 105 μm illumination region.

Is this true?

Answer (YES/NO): YES